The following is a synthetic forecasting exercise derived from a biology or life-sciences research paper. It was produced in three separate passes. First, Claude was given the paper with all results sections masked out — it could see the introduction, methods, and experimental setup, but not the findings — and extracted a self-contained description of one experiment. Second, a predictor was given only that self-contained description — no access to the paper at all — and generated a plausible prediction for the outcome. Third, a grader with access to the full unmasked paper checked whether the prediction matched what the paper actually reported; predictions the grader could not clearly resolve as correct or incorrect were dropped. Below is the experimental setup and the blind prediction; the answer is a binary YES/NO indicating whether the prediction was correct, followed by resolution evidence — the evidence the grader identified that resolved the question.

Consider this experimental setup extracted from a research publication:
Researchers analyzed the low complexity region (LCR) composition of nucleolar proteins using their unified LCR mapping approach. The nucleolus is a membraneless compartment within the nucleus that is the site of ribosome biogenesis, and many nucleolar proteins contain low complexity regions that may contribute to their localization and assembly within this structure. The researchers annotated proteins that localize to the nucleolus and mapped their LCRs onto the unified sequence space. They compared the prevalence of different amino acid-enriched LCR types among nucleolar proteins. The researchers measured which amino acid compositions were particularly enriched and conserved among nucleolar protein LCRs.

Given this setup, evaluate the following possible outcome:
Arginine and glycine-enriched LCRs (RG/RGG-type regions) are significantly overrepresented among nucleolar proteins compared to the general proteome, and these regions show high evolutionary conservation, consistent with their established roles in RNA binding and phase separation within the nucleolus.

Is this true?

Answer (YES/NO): NO